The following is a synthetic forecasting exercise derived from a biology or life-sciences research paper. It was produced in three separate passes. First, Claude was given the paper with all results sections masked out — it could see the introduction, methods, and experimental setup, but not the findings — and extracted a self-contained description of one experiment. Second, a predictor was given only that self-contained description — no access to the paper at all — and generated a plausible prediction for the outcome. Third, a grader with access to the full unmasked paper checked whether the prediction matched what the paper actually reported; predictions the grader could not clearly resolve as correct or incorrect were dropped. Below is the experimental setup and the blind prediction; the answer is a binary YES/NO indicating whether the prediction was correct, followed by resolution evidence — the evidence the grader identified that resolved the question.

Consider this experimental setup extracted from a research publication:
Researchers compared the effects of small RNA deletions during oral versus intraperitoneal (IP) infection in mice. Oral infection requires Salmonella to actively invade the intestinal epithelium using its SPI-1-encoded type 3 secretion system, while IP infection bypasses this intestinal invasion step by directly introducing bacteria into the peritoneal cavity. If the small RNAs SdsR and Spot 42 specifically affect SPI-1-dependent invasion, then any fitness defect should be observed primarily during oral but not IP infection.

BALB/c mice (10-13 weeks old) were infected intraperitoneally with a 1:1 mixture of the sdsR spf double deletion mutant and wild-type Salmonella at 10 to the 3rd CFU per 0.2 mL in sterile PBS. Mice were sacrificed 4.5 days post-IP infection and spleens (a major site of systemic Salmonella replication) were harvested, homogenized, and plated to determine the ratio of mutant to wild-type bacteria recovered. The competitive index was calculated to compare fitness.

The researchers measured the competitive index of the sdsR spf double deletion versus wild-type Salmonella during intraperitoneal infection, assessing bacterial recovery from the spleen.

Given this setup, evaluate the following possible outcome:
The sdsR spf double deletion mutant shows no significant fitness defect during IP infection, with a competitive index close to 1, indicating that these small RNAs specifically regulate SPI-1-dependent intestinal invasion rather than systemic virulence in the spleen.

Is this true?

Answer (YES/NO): YES